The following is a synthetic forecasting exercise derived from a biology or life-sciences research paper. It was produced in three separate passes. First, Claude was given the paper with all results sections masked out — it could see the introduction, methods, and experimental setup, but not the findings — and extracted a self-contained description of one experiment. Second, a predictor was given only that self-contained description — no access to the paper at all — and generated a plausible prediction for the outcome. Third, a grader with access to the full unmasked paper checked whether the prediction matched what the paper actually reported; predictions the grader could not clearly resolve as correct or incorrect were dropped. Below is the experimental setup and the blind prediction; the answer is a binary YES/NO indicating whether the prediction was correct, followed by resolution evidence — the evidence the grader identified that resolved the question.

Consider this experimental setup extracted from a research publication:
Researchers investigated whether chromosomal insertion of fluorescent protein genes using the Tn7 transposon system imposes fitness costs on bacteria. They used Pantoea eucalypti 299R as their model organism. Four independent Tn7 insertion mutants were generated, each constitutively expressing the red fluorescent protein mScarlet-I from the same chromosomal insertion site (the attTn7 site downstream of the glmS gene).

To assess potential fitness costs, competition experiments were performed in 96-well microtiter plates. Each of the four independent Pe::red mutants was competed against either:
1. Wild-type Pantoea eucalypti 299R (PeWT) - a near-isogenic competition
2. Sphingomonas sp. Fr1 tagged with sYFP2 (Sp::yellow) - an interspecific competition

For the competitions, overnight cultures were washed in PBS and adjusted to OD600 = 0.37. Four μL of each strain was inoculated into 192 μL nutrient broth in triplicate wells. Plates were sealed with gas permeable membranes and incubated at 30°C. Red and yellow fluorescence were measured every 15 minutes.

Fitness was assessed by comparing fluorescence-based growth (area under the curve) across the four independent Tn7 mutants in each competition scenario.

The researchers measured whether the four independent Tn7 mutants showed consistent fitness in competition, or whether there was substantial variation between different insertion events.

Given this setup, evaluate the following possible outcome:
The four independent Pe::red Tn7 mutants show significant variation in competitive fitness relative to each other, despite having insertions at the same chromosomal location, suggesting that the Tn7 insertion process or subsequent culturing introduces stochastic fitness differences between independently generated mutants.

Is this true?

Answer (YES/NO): NO